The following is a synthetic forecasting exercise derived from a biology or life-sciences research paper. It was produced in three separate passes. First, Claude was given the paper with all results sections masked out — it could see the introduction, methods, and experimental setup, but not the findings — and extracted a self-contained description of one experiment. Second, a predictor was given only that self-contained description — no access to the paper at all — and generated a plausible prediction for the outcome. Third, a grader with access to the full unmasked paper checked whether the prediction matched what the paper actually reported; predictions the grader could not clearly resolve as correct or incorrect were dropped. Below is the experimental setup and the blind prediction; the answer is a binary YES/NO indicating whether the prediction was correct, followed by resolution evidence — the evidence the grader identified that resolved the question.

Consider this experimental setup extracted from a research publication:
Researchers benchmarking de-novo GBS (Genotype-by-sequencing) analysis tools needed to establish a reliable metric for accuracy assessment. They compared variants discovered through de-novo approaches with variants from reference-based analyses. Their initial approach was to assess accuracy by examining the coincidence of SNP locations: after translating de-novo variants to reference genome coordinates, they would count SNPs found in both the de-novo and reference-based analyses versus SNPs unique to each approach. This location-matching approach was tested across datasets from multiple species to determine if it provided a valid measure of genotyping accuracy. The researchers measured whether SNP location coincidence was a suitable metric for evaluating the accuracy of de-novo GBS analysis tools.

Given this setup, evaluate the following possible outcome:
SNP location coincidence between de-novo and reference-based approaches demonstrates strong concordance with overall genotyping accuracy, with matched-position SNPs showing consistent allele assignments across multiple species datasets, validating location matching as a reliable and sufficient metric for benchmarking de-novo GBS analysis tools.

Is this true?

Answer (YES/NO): NO